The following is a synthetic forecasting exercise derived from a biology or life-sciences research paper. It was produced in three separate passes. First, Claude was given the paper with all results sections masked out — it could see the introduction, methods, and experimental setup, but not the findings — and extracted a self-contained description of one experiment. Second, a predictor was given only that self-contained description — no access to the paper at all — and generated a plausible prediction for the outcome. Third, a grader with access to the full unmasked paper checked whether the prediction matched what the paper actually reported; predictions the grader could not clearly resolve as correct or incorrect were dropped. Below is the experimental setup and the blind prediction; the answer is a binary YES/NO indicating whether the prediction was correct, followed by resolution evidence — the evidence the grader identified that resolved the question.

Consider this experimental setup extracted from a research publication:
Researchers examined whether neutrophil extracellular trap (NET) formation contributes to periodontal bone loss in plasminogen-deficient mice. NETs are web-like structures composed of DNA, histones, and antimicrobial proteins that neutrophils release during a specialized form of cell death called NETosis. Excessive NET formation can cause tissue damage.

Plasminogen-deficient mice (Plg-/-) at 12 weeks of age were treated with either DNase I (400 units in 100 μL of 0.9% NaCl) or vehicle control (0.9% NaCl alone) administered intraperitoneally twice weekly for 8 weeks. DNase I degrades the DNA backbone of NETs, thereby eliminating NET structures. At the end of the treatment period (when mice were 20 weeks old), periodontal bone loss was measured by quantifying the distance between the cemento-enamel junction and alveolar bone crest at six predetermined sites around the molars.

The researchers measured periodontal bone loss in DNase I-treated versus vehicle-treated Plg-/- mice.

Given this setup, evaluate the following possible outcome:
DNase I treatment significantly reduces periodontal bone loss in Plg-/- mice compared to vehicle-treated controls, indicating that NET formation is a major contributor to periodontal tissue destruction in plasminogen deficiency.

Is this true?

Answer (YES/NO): YES